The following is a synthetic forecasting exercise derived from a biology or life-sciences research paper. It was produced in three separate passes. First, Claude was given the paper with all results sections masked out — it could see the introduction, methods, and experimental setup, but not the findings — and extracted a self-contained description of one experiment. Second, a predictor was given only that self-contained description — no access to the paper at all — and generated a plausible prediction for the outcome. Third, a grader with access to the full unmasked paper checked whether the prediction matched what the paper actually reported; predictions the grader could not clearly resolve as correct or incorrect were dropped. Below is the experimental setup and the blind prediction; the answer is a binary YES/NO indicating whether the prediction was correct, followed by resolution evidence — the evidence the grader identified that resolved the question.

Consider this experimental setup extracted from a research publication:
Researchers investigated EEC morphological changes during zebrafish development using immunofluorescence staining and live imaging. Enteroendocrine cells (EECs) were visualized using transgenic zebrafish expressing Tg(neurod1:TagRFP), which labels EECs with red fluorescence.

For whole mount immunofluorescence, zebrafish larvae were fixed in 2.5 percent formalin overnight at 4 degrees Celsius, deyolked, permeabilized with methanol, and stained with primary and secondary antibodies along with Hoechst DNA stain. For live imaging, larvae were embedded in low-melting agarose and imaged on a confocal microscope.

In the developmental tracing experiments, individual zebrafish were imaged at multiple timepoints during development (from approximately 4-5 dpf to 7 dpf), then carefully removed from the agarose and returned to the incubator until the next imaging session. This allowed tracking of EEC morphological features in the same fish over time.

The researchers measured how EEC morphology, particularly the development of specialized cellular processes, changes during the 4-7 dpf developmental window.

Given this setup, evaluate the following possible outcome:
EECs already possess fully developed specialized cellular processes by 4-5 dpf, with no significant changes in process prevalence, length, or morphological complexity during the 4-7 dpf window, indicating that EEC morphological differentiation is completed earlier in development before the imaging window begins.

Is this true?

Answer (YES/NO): NO